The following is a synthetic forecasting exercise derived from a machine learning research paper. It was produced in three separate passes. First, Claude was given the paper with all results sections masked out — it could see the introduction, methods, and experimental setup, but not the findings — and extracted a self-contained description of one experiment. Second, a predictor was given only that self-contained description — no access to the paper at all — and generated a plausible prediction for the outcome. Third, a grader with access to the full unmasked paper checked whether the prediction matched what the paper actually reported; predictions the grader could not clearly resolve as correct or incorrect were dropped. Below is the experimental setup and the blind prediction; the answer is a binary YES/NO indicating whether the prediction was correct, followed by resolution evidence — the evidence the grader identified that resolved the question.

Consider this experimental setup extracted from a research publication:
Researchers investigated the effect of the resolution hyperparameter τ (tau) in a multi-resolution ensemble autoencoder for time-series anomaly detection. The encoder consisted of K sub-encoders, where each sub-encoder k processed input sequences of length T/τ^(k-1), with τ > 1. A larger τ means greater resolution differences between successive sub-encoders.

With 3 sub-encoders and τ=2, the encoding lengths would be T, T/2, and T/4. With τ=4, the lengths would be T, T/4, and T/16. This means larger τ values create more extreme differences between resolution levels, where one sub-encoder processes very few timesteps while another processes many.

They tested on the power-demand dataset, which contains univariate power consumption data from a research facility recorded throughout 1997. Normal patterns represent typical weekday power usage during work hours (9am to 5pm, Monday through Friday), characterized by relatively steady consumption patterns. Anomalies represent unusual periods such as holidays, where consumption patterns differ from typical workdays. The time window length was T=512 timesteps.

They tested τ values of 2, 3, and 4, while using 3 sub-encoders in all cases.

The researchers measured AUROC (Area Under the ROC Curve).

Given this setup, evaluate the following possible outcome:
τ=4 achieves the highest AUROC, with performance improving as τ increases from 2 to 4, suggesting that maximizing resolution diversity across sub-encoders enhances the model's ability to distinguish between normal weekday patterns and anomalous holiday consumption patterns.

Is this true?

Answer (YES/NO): YES